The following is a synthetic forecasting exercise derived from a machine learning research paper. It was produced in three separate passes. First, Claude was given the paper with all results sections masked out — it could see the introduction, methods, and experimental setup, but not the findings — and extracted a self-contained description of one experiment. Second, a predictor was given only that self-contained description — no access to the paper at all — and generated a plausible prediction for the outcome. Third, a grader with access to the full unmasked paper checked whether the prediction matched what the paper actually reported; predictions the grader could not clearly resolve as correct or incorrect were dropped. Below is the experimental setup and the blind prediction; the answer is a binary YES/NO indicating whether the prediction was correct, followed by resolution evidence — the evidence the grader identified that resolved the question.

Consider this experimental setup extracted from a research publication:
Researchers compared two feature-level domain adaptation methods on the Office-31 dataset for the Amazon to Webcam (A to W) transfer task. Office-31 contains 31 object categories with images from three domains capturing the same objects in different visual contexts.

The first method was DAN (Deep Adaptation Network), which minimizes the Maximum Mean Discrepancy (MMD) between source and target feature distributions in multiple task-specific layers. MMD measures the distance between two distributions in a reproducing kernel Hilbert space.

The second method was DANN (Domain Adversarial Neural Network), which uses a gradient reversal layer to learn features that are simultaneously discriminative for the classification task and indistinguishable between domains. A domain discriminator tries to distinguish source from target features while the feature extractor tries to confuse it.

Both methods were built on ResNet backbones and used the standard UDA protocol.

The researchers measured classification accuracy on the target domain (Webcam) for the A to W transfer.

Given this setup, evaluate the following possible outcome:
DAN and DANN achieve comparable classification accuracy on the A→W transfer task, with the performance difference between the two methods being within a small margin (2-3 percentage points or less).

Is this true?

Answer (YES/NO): YES